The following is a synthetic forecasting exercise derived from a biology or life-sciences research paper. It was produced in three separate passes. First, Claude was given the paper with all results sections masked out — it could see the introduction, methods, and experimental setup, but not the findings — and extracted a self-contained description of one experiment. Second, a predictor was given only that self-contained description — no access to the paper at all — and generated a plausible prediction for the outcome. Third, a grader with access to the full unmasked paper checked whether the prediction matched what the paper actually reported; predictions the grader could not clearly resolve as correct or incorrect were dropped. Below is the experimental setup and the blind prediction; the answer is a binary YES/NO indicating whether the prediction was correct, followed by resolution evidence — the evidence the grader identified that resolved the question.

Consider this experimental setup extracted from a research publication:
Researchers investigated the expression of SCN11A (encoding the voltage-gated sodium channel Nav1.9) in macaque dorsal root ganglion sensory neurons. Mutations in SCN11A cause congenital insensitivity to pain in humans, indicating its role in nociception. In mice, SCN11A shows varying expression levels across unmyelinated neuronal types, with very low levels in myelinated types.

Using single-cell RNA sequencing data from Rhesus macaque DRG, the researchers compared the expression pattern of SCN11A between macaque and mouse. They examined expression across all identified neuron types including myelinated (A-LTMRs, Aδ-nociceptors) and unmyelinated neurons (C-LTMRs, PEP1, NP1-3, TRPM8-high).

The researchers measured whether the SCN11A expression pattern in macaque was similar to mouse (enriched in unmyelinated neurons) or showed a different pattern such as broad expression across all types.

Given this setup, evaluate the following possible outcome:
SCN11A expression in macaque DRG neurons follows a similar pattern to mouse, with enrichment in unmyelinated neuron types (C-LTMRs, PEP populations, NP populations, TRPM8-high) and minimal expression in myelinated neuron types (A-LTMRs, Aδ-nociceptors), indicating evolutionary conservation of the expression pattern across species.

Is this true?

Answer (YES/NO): NO